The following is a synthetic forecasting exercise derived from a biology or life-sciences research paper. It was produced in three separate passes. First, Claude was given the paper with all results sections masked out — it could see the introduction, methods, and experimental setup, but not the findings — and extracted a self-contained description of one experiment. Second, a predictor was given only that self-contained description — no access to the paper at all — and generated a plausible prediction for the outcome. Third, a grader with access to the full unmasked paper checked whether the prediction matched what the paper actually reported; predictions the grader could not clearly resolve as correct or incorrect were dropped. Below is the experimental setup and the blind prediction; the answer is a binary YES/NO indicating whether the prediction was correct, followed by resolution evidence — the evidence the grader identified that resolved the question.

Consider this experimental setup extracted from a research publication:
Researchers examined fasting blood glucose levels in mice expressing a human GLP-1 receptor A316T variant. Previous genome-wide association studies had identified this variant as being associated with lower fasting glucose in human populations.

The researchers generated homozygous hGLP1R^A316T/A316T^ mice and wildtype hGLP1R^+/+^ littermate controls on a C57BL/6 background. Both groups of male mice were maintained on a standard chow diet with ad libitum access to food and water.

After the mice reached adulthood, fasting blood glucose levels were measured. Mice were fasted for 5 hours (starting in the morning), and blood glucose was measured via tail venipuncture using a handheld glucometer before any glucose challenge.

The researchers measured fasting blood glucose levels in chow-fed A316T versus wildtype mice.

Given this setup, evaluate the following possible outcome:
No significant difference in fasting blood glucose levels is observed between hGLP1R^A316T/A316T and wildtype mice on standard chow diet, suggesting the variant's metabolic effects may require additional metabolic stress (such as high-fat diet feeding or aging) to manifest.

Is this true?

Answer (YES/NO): NO